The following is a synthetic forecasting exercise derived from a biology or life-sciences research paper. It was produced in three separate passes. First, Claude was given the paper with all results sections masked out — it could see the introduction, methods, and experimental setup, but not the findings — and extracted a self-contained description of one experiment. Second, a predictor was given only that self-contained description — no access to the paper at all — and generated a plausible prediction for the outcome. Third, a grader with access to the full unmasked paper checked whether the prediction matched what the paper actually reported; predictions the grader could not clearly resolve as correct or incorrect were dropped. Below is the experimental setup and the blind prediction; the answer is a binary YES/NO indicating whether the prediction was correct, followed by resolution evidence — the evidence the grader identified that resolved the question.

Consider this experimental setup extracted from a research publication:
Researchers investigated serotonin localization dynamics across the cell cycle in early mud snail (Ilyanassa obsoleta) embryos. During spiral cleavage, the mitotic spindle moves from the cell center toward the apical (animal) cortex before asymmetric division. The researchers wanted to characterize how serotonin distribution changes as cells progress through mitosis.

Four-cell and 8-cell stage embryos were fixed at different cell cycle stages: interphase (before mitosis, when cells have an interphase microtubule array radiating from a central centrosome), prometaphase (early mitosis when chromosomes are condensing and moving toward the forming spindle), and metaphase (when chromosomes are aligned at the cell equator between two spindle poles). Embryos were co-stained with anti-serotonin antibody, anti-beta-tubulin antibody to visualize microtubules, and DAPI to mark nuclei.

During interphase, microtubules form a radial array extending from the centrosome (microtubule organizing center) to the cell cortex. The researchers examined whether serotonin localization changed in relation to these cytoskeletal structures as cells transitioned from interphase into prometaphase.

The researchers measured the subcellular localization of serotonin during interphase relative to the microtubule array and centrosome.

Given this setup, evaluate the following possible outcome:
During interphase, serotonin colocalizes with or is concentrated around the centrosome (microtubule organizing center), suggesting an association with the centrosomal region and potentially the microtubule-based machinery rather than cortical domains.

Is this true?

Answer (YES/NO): NO